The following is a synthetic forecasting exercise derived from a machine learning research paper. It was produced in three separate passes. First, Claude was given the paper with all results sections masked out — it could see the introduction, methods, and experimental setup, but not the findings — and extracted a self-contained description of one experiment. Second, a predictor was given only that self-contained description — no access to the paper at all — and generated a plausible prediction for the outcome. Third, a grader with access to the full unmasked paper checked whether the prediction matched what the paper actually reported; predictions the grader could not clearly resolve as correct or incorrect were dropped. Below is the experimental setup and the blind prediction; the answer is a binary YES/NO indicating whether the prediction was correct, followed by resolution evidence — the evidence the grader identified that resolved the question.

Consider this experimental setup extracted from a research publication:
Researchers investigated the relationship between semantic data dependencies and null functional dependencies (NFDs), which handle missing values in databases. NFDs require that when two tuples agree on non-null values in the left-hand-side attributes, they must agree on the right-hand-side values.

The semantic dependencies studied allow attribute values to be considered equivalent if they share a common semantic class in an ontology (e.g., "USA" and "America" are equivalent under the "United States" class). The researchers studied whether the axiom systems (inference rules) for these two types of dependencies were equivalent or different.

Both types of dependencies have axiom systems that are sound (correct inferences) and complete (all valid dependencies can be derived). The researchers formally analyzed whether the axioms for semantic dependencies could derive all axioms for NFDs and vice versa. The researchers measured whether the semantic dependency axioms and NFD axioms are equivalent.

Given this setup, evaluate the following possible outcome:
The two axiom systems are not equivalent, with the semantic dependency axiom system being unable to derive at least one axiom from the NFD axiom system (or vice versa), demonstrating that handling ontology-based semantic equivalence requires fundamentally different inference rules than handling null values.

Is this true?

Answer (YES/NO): NO